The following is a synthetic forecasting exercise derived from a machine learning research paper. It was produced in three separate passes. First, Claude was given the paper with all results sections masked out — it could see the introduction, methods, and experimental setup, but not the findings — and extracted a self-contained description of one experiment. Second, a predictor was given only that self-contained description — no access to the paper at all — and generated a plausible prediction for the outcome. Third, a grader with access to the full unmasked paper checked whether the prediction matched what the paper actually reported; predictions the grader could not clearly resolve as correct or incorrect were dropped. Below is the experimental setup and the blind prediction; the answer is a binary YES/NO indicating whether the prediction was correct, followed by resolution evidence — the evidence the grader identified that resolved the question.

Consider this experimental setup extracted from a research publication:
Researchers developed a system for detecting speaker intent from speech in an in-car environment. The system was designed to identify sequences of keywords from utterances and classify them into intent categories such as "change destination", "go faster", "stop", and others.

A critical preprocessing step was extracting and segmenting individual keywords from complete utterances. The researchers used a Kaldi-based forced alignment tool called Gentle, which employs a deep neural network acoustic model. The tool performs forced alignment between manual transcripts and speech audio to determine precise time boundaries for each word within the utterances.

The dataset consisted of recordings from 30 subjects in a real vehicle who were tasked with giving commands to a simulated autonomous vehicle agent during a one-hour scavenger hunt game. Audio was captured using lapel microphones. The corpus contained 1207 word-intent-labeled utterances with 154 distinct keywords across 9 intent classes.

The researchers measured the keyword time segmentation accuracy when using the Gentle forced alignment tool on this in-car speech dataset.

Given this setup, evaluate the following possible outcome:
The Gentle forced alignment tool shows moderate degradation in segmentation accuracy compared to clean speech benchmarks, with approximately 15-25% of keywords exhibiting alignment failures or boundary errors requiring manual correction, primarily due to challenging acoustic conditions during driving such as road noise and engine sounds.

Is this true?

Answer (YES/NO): NO